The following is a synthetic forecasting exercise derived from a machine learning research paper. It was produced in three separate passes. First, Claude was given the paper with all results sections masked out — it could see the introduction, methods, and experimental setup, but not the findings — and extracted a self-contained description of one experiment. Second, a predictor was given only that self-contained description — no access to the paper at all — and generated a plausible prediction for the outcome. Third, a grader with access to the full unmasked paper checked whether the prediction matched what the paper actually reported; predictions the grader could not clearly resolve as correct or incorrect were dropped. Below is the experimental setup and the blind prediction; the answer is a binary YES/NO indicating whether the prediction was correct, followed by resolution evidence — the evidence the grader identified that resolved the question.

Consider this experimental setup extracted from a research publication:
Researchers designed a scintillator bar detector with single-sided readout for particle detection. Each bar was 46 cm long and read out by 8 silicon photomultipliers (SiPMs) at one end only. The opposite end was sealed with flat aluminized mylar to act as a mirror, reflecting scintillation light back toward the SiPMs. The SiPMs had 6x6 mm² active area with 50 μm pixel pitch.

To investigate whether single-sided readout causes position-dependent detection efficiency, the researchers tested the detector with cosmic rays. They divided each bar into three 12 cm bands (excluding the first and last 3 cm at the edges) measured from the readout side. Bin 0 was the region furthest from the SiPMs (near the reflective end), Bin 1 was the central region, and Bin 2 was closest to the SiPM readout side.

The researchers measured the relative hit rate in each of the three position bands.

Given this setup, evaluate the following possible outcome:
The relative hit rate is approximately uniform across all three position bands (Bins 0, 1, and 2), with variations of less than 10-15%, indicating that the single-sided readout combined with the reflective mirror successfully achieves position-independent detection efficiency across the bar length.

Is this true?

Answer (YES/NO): YES